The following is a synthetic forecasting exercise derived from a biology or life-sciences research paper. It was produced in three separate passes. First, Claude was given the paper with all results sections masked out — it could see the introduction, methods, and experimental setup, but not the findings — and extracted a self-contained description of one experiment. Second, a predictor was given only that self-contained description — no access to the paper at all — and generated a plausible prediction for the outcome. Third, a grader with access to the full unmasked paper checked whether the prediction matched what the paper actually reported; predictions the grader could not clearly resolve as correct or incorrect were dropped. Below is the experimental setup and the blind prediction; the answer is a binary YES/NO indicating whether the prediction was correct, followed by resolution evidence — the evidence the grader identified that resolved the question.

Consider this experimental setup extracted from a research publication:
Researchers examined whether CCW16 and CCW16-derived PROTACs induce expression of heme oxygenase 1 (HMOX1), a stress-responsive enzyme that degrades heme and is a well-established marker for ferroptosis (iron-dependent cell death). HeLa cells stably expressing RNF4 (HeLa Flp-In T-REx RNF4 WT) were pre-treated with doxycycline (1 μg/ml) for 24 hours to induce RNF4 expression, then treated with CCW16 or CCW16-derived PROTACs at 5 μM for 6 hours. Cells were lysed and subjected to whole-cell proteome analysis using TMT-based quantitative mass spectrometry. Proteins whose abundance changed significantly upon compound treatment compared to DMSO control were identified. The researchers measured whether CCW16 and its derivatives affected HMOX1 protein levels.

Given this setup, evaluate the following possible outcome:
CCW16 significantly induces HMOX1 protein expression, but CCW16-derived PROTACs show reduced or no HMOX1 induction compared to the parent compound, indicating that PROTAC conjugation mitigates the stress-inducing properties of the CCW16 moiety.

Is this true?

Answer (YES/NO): NO